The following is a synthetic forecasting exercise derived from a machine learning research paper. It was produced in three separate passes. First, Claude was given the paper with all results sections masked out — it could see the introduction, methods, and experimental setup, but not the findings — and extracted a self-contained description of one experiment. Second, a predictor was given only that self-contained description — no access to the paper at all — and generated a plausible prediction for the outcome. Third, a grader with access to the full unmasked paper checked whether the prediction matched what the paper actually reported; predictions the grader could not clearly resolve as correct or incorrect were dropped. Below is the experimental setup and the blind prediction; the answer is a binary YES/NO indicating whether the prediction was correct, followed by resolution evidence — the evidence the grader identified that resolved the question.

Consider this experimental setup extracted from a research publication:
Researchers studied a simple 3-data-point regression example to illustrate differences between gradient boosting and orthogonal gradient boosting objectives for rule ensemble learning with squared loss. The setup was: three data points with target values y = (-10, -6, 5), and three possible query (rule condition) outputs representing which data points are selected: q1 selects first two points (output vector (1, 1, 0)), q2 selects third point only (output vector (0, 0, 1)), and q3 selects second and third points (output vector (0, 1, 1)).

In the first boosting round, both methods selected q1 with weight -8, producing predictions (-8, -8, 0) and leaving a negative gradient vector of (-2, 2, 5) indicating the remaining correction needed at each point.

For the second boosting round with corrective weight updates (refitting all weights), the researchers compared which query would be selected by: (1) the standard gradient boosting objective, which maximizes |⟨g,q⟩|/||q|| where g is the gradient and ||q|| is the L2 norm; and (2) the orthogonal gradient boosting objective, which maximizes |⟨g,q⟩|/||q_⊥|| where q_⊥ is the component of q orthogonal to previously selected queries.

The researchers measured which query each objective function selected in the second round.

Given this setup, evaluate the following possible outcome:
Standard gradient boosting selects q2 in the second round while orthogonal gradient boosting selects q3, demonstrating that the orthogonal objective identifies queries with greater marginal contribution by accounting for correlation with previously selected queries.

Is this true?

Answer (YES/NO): YES